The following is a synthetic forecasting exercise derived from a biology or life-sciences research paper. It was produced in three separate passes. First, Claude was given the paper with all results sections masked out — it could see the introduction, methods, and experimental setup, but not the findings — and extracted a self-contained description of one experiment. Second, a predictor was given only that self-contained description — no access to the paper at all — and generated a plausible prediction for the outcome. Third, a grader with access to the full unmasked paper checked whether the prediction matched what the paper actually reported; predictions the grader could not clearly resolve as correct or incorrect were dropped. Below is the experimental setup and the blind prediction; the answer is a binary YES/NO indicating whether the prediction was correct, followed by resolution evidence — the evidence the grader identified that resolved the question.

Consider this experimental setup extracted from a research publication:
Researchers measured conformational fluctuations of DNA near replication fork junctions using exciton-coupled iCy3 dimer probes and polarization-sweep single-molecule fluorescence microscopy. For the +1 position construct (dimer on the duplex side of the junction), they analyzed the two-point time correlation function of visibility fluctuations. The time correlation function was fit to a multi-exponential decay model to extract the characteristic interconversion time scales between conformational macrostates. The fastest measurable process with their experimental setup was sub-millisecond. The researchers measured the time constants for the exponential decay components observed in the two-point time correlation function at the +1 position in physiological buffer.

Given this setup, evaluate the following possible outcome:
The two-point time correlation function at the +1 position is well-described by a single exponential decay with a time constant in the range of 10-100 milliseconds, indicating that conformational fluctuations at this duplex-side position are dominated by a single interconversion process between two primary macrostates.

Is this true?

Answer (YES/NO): NO